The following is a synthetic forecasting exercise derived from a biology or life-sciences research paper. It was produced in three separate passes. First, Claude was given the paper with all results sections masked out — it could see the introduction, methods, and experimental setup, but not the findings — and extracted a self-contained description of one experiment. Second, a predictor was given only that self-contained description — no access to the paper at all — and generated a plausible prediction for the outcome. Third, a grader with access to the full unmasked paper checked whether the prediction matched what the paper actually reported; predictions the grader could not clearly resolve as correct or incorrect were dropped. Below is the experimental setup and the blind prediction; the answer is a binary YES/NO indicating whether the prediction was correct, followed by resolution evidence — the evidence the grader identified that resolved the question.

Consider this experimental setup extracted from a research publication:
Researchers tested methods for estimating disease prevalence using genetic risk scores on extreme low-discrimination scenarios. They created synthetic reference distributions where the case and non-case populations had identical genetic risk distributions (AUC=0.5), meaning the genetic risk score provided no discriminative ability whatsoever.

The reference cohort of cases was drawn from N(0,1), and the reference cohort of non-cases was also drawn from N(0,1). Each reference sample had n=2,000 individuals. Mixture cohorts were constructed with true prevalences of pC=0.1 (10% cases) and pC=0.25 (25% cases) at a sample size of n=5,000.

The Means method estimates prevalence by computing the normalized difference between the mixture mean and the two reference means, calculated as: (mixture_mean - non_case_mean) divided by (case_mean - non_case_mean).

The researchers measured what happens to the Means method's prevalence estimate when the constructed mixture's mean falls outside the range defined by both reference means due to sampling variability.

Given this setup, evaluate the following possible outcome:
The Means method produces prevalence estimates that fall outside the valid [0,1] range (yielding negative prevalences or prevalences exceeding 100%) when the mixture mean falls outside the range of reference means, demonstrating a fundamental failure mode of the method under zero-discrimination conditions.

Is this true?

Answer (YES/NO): NO